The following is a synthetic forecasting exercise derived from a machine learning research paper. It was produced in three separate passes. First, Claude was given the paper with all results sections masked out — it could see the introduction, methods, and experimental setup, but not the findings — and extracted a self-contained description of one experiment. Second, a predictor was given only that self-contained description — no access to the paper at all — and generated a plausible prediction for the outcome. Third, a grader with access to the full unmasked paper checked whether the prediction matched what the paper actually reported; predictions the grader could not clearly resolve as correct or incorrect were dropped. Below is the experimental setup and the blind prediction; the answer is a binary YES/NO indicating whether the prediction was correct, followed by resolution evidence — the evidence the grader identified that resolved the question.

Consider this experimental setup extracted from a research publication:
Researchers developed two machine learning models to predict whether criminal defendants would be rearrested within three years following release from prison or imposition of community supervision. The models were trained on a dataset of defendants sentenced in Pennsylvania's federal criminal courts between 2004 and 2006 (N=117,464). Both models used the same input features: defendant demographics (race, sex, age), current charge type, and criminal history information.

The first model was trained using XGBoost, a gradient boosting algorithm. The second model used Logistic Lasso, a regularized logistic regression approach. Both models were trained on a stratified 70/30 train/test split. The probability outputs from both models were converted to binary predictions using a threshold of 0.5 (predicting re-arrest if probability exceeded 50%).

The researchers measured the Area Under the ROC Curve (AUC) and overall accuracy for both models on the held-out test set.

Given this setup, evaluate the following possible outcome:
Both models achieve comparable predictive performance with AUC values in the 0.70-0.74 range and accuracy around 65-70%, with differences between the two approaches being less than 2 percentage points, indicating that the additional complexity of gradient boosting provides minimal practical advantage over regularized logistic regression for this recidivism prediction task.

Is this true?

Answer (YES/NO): YES